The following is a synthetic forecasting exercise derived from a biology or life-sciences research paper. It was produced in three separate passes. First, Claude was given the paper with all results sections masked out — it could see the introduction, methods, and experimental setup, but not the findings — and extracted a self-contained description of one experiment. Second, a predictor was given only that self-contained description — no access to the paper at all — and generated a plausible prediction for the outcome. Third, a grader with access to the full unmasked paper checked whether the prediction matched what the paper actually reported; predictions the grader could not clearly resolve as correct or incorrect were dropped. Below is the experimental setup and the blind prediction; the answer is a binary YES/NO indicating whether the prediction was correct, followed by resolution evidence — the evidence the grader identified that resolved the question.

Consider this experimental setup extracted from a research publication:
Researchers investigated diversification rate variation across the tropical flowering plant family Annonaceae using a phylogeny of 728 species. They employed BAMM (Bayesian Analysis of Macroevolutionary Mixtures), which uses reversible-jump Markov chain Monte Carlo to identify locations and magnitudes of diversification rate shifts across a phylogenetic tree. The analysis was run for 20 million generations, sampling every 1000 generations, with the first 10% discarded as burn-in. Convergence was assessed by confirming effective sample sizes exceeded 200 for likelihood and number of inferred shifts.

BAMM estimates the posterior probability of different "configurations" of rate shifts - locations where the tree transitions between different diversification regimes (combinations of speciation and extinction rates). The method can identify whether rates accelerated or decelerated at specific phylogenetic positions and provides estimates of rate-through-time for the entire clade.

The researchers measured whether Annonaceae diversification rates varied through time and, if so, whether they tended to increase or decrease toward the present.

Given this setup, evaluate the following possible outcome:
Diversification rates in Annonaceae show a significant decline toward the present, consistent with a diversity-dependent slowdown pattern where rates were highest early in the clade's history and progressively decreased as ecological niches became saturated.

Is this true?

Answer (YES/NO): NO